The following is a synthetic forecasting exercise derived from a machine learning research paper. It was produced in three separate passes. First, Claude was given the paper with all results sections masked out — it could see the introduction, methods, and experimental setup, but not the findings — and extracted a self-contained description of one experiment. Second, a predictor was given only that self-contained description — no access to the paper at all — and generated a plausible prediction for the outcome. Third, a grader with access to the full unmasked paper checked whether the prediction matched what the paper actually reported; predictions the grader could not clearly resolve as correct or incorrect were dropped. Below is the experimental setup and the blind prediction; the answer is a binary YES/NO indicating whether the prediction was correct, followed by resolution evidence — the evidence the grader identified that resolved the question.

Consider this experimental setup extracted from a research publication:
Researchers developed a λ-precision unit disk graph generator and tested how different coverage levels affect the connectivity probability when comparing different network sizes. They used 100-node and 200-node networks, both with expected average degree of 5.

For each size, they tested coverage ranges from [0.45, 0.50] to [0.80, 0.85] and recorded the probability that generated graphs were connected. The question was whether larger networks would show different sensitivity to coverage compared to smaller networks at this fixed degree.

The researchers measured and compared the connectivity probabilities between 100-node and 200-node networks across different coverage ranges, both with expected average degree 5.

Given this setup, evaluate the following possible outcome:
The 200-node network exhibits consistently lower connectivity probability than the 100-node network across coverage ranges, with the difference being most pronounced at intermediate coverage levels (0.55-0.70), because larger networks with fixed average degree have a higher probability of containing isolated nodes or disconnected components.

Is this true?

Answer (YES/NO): NO